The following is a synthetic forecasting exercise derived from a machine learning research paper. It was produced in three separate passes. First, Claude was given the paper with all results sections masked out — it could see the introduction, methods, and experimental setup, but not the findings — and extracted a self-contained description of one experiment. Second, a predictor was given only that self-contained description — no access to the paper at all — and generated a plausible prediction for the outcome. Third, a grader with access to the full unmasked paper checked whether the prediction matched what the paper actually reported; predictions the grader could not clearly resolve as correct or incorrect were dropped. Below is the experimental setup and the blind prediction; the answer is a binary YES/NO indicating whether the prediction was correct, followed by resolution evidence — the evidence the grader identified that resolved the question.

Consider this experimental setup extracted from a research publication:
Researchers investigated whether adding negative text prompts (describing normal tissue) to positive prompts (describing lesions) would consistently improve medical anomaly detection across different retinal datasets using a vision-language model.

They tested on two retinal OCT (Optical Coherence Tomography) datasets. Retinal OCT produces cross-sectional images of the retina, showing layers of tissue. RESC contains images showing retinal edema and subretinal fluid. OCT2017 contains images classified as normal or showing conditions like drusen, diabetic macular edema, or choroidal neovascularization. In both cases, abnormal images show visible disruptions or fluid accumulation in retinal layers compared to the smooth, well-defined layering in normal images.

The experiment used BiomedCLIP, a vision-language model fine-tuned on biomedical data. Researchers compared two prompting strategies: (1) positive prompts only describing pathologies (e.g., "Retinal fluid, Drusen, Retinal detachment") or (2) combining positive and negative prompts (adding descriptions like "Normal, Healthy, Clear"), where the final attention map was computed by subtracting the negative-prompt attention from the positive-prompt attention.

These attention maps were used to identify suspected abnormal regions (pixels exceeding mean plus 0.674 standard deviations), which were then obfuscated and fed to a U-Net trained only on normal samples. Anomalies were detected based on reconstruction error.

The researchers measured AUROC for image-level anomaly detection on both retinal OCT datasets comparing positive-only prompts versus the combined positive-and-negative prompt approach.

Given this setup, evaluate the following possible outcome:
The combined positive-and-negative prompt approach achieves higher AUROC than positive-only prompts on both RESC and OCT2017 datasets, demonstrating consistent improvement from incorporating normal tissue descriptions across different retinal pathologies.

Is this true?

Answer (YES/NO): NO